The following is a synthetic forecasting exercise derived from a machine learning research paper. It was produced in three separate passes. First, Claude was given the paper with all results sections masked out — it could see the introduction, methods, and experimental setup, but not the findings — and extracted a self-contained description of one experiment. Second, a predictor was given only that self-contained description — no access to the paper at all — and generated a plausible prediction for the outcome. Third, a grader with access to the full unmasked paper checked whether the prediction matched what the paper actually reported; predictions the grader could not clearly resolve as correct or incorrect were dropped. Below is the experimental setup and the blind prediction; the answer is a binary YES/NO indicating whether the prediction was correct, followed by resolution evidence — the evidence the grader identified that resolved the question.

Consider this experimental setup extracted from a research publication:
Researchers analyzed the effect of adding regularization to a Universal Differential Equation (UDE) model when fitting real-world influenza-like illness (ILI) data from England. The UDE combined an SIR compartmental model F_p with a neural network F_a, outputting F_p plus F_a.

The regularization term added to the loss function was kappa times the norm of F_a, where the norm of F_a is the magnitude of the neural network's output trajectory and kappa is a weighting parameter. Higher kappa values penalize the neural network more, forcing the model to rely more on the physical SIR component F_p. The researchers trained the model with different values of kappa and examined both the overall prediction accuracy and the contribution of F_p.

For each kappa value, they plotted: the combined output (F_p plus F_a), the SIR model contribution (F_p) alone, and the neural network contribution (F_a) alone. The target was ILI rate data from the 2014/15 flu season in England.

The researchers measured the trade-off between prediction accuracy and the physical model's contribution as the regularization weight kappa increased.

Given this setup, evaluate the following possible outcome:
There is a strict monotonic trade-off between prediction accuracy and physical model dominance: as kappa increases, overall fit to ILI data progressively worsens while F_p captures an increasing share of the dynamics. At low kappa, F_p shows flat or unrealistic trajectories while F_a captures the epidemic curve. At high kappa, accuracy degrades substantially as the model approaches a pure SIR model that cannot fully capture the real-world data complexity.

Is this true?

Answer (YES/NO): YES